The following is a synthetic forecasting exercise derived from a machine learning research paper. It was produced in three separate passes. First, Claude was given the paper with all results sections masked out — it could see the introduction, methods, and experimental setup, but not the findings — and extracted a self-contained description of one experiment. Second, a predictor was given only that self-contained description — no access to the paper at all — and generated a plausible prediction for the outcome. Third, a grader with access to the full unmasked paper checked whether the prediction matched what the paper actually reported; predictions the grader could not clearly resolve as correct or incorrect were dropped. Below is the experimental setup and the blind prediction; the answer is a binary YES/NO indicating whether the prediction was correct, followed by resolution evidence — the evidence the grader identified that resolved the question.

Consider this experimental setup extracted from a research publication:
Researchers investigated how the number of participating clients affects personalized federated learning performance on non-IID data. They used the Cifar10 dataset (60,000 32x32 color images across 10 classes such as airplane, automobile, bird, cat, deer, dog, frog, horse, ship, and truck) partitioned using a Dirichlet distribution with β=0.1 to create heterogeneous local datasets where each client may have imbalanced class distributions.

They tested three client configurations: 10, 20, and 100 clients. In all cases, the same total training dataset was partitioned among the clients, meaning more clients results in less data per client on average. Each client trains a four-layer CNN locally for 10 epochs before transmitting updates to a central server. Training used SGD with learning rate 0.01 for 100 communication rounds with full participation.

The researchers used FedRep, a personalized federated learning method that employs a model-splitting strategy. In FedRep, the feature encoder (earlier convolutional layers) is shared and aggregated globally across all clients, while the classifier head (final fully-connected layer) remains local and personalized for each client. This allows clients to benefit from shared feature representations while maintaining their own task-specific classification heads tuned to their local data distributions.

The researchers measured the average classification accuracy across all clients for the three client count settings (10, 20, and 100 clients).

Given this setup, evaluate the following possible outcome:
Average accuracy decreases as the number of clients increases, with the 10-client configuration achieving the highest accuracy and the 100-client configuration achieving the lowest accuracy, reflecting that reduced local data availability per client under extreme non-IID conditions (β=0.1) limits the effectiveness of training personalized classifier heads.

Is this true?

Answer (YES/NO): NO